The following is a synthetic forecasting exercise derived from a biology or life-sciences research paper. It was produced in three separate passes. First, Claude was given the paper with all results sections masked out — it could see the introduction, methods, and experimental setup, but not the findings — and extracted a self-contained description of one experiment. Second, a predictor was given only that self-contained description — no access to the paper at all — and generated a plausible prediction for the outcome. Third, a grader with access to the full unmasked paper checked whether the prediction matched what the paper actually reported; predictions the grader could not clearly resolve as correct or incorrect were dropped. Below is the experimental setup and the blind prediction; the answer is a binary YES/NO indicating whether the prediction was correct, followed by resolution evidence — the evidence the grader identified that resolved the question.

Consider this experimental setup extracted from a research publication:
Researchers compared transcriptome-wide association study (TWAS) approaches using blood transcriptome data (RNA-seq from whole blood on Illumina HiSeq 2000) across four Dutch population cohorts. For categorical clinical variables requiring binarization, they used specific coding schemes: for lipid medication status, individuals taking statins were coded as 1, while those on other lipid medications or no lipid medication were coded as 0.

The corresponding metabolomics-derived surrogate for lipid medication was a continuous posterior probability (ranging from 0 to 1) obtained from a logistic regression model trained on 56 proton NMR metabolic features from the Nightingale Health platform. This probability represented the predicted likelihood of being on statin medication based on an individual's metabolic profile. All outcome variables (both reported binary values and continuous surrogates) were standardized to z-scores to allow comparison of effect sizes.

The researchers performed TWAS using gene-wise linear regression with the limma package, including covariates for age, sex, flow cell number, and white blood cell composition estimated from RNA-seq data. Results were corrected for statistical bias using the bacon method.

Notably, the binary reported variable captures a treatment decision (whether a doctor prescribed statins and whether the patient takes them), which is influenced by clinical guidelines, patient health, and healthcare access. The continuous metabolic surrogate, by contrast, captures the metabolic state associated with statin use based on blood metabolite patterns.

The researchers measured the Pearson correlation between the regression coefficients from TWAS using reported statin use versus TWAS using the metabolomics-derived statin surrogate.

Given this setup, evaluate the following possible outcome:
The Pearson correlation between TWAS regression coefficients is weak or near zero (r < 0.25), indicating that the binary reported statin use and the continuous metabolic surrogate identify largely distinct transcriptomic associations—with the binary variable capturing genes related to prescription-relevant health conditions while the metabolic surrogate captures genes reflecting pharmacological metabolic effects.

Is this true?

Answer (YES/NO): NO